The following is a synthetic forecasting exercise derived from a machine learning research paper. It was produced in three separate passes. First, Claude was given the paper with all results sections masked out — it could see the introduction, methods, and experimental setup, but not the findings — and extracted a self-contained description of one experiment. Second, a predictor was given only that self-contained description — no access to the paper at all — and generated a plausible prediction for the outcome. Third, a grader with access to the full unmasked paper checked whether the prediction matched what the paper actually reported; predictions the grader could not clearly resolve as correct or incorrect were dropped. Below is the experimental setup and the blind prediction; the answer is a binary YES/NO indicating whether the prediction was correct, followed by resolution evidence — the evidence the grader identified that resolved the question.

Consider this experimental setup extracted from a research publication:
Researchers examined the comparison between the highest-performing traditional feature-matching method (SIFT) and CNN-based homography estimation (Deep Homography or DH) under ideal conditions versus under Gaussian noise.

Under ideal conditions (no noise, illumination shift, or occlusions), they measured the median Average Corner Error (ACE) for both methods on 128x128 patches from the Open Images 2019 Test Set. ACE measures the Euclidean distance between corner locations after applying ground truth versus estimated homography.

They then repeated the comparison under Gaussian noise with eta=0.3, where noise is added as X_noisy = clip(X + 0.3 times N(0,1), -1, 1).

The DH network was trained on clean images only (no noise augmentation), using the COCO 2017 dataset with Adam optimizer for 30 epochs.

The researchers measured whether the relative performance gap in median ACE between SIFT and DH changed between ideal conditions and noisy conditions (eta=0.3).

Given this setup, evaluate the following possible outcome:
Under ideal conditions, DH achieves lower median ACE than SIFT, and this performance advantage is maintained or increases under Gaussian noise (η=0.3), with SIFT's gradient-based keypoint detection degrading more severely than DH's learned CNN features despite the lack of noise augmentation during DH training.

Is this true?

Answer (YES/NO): NO